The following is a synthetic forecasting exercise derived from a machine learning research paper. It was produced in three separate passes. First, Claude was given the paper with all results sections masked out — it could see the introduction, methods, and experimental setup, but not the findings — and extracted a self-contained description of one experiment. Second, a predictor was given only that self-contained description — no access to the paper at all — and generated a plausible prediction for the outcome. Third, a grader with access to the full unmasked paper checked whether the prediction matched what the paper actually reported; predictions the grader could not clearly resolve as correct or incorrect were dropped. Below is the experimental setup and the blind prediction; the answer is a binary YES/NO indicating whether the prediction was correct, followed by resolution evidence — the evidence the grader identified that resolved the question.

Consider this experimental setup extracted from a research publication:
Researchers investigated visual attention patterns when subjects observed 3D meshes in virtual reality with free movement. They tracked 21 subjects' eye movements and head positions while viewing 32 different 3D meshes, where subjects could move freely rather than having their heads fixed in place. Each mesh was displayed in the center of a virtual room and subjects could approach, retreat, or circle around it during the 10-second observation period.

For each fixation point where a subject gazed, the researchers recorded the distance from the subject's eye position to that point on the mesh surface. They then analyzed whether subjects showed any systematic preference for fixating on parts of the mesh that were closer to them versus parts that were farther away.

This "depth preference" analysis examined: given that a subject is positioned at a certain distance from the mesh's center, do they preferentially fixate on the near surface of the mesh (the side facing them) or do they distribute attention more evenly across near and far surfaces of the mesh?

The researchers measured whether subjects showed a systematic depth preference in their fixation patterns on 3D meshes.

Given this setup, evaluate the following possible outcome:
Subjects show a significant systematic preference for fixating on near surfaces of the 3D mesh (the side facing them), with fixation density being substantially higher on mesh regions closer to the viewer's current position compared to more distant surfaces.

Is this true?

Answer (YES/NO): NO